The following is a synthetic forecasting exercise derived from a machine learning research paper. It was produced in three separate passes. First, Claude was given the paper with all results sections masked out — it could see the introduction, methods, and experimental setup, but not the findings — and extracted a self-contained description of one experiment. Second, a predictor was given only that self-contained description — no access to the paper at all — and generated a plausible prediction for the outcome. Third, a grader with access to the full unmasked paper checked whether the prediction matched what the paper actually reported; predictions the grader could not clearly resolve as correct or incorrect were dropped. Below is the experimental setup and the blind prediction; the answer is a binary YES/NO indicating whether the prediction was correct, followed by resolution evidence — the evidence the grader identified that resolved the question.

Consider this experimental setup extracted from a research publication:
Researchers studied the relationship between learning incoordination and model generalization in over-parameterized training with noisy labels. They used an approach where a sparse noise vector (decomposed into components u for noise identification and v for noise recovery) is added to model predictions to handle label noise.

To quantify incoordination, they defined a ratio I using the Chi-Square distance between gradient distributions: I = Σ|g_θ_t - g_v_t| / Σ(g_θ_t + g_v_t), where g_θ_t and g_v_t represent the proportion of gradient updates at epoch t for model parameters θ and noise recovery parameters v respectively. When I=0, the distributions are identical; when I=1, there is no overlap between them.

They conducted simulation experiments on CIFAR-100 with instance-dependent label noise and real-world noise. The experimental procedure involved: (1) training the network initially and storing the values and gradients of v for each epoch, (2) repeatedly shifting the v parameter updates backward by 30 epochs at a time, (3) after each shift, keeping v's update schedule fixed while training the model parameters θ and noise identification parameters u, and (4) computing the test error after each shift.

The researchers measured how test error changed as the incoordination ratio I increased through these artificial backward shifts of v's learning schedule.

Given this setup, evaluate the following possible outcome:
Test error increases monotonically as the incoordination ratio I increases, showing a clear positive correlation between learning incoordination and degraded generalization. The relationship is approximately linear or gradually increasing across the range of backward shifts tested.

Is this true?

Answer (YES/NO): YES